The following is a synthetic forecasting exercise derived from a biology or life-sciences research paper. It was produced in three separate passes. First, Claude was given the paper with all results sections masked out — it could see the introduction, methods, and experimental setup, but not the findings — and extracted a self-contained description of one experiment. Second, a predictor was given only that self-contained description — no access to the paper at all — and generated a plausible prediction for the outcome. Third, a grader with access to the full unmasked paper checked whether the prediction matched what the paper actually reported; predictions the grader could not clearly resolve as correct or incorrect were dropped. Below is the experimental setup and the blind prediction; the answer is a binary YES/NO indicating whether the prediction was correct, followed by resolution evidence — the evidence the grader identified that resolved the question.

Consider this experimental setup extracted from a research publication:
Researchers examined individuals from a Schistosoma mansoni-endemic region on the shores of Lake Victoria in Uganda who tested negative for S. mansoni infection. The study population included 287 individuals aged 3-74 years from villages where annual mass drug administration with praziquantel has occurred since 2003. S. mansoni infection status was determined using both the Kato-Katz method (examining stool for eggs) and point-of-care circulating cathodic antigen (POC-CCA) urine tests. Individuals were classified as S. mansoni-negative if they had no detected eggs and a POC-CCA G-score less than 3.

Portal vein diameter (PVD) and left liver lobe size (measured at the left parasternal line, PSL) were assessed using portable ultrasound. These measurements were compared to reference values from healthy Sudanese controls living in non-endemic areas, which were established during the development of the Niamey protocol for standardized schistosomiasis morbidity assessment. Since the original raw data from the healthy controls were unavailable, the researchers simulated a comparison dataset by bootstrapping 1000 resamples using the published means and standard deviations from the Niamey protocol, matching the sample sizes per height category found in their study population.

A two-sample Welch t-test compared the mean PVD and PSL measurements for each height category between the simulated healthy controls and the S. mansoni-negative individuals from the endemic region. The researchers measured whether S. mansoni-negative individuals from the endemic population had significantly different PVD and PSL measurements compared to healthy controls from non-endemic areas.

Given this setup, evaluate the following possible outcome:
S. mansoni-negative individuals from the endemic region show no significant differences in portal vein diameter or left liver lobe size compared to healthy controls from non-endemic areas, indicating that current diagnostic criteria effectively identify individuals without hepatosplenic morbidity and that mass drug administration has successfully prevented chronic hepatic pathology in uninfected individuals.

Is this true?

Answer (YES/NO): NO